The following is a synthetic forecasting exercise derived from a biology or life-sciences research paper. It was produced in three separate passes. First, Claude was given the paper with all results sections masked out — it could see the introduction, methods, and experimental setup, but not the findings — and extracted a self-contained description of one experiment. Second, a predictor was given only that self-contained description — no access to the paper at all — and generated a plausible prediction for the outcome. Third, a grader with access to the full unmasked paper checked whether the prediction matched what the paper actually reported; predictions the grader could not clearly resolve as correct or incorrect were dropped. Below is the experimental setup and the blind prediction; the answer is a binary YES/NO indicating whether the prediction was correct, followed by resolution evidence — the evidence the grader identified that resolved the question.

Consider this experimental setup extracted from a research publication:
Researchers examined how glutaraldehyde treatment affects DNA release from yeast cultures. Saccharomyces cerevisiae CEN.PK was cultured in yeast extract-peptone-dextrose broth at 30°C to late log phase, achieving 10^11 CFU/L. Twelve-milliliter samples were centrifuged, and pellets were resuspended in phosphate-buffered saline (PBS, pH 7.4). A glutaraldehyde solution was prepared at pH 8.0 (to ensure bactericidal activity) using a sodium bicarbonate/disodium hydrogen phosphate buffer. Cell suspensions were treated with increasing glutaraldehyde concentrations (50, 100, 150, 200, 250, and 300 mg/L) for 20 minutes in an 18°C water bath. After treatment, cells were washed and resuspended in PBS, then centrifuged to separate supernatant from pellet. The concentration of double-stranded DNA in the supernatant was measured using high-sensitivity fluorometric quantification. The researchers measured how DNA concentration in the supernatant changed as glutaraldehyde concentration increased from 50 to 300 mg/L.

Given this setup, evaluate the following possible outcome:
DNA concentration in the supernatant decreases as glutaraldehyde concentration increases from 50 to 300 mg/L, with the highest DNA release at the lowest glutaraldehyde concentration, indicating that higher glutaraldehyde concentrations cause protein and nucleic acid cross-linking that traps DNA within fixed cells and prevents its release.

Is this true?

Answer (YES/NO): NO